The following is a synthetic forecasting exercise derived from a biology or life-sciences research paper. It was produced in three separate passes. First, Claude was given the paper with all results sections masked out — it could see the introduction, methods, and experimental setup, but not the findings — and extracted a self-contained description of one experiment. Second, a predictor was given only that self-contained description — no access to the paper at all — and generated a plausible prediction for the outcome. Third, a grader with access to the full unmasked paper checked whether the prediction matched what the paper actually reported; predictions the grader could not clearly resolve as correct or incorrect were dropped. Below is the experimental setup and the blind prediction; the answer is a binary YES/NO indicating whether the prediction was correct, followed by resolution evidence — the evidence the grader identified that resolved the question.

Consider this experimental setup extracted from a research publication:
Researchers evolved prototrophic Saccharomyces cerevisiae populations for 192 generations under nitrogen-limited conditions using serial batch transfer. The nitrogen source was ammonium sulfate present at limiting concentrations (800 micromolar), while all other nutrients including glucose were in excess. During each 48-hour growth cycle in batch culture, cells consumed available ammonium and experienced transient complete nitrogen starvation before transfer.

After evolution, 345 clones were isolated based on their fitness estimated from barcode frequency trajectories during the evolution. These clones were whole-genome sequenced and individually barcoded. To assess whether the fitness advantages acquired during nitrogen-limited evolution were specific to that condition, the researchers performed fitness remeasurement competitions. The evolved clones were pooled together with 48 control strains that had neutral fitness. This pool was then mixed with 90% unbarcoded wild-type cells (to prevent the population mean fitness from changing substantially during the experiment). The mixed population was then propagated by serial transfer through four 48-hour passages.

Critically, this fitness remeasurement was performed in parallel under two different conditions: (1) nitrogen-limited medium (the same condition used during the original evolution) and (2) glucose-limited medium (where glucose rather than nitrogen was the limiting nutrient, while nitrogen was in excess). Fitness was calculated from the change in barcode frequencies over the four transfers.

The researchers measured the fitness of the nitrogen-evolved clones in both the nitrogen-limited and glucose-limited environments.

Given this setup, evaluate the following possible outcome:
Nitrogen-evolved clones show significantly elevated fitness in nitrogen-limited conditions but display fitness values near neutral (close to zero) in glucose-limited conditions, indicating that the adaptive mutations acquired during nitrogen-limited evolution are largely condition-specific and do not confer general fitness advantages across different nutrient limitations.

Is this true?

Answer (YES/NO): NO